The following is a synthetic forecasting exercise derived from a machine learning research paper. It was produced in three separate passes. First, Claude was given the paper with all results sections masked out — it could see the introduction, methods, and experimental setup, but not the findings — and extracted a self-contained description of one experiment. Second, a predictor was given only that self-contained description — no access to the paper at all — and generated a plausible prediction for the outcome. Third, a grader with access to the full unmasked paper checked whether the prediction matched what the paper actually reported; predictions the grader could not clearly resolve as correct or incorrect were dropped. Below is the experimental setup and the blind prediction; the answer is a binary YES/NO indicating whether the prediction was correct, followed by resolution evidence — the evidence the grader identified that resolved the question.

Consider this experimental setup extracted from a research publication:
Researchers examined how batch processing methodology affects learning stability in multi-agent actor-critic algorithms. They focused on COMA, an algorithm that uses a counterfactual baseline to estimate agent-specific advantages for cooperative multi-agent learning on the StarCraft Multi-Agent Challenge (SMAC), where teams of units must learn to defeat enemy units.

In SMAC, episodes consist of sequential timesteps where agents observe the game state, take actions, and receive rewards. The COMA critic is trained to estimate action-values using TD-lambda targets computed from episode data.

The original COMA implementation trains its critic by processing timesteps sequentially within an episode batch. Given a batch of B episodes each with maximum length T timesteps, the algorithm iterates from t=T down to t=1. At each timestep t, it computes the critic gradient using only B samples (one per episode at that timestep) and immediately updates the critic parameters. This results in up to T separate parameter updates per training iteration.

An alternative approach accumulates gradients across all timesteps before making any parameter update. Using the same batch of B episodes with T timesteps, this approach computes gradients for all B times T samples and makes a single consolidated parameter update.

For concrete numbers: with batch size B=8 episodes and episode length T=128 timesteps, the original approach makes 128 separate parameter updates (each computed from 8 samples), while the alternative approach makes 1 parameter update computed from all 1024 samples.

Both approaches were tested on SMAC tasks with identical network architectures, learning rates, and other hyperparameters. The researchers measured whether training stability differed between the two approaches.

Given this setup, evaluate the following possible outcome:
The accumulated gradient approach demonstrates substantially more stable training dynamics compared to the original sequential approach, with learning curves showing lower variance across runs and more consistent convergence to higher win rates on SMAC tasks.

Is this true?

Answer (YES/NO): YES